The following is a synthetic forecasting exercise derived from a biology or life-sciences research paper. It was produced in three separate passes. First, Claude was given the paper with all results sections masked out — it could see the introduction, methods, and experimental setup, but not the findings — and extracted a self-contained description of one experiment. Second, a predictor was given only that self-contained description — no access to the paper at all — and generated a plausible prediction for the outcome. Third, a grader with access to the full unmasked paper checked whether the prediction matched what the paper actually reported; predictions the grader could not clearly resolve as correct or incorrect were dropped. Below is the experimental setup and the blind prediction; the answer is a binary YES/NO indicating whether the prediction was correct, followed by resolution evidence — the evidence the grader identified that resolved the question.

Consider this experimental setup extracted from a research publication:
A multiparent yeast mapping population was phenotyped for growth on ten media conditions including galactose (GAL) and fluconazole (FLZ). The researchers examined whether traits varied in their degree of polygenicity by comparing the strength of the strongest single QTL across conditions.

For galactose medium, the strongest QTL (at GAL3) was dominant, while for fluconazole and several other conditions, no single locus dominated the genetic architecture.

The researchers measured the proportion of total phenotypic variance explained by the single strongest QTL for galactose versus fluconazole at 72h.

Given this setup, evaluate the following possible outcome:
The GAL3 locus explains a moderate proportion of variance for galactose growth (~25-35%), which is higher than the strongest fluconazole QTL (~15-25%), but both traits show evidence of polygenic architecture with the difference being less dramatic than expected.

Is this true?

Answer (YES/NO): NO